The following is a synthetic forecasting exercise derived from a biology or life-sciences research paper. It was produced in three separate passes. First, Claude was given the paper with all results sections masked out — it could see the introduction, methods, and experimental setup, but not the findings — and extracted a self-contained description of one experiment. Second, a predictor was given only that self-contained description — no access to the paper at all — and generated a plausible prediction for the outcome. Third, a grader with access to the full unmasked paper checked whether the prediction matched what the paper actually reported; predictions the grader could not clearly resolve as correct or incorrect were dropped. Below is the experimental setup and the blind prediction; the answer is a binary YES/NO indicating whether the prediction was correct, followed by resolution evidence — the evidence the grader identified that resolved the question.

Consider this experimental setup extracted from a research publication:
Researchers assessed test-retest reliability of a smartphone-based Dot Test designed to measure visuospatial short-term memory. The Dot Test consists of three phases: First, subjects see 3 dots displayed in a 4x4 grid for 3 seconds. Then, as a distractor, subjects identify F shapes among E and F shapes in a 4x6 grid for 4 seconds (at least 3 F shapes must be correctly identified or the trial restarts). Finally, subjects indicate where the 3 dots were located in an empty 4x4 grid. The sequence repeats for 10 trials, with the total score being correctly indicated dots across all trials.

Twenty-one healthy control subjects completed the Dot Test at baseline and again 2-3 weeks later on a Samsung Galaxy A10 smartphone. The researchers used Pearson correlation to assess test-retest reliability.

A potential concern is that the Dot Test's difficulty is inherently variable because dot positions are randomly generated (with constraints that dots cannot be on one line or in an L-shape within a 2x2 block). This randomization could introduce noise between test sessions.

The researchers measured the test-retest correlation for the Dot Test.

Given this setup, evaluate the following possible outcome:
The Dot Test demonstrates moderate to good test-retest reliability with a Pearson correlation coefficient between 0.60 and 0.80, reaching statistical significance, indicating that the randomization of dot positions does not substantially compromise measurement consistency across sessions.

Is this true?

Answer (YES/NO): YES